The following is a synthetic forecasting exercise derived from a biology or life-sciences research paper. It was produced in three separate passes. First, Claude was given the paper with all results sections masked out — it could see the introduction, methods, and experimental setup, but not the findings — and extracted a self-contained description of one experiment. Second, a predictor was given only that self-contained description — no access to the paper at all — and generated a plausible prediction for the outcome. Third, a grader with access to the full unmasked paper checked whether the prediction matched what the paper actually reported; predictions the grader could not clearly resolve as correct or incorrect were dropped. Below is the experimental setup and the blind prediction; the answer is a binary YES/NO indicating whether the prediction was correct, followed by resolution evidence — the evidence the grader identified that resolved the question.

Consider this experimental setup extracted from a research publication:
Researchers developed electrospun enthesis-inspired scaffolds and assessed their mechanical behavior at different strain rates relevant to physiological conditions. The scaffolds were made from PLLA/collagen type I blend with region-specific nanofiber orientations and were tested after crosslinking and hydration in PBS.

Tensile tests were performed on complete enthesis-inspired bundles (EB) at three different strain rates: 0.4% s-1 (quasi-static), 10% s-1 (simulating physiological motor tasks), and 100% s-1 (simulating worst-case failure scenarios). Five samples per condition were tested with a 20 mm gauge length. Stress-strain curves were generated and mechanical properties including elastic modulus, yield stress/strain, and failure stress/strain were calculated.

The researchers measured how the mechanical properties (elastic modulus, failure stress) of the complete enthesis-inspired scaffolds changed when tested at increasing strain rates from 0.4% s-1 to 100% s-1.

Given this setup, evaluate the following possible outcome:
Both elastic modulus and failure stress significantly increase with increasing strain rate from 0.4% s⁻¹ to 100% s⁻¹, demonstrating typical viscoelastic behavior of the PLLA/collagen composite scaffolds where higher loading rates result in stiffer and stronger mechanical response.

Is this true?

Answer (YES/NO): YES